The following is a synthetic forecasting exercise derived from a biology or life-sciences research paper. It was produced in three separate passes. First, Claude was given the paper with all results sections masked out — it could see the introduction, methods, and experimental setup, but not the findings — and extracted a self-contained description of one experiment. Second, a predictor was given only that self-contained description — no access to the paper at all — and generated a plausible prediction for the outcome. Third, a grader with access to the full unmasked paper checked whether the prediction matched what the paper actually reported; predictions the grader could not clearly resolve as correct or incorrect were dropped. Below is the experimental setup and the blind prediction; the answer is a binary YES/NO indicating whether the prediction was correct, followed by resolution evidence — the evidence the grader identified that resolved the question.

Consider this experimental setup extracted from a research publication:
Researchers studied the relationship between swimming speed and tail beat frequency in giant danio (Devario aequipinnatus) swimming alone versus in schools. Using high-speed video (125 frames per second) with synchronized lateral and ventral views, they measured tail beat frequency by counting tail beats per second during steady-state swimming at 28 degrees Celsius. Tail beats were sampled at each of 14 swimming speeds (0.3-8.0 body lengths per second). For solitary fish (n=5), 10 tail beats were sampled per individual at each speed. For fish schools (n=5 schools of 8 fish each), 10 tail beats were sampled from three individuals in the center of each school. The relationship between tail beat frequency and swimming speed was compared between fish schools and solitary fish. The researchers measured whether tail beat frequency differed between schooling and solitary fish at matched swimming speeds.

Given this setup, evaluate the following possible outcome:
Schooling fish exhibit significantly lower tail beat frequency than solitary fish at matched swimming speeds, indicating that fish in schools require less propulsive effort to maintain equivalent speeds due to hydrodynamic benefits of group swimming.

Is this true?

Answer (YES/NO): NO